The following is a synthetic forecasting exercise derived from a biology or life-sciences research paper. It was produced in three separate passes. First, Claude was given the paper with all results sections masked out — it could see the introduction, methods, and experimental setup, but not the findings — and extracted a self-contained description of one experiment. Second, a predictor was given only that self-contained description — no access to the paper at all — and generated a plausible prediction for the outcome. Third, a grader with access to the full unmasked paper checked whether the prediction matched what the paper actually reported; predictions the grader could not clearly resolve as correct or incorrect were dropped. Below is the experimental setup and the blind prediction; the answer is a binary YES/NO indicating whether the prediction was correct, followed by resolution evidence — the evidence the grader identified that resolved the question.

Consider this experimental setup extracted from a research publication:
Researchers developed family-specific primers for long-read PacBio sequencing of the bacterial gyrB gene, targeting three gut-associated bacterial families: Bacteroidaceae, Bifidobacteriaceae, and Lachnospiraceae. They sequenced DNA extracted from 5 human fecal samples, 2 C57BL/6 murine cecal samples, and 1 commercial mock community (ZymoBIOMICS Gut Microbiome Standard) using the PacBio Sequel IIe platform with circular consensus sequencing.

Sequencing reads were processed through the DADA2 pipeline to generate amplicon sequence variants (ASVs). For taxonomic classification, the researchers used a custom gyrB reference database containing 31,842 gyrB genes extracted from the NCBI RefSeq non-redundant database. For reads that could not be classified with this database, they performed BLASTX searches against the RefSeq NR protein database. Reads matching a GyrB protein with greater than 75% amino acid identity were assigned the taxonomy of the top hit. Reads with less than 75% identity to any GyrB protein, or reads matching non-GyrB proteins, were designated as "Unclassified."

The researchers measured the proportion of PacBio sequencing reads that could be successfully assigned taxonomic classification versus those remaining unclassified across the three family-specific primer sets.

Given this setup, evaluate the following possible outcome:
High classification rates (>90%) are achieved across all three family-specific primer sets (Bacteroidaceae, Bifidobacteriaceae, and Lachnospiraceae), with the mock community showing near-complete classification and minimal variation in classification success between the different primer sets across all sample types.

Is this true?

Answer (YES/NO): NO